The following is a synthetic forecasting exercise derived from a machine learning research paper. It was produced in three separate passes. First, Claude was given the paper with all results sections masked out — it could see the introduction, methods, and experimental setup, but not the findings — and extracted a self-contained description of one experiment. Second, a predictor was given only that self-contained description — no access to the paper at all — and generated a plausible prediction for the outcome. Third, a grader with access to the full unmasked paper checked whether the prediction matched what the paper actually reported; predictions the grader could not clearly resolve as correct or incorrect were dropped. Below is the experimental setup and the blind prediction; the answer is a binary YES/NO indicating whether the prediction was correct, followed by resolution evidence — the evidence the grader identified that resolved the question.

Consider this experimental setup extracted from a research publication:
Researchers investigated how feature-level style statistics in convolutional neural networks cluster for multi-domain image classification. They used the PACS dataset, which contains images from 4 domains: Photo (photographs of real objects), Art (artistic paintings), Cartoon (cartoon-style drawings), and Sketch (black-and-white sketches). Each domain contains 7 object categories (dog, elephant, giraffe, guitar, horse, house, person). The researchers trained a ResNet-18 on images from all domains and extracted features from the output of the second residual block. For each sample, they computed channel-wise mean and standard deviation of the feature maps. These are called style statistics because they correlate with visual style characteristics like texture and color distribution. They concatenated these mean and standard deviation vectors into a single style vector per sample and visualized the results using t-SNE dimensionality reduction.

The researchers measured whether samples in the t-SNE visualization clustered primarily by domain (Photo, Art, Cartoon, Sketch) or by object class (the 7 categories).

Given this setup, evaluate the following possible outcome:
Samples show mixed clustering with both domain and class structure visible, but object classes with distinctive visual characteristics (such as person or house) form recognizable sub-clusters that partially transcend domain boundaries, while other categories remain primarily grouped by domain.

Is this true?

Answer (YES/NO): NO